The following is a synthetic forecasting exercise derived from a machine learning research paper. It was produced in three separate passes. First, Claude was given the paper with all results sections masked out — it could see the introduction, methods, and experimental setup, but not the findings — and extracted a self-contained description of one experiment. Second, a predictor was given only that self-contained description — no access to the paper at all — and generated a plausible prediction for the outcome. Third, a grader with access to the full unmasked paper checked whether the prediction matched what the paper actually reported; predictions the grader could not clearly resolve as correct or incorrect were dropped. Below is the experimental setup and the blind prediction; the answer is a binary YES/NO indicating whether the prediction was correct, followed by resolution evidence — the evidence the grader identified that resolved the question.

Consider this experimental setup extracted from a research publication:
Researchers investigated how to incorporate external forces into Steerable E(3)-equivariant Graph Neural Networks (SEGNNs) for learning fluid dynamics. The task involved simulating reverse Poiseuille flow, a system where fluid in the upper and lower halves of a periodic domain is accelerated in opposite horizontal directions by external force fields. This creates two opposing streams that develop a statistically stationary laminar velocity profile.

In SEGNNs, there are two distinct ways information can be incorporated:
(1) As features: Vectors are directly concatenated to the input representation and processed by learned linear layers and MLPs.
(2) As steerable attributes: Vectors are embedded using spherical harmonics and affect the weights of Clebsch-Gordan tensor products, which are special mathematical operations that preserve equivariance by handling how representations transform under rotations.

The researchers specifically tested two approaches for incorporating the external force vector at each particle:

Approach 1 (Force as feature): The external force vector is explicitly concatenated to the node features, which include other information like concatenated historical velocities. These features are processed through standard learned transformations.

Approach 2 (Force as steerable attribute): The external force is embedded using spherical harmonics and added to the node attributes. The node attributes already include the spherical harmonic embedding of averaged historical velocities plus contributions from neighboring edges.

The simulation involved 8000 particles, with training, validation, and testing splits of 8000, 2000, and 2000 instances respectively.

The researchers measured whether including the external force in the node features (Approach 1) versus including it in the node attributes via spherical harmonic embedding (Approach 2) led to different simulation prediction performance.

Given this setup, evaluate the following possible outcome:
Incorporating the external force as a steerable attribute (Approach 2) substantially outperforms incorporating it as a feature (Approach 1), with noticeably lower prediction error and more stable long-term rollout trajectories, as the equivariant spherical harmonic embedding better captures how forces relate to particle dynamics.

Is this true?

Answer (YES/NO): NO